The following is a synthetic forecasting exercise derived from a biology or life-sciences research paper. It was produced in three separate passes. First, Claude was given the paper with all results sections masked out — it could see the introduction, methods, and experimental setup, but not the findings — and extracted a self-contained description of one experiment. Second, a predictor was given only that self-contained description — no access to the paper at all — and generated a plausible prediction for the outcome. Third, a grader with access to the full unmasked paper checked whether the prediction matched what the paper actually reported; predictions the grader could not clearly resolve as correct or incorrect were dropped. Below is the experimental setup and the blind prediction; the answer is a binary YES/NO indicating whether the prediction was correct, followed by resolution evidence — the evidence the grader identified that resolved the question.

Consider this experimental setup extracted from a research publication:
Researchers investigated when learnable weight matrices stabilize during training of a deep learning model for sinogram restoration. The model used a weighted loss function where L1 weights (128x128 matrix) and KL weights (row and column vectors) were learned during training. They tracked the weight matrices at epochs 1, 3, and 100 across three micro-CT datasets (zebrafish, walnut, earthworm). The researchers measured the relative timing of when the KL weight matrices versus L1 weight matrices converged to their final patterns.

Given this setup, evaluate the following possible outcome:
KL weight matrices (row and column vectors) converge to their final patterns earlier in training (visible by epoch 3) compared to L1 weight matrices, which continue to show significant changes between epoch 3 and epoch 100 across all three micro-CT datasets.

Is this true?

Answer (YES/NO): YES